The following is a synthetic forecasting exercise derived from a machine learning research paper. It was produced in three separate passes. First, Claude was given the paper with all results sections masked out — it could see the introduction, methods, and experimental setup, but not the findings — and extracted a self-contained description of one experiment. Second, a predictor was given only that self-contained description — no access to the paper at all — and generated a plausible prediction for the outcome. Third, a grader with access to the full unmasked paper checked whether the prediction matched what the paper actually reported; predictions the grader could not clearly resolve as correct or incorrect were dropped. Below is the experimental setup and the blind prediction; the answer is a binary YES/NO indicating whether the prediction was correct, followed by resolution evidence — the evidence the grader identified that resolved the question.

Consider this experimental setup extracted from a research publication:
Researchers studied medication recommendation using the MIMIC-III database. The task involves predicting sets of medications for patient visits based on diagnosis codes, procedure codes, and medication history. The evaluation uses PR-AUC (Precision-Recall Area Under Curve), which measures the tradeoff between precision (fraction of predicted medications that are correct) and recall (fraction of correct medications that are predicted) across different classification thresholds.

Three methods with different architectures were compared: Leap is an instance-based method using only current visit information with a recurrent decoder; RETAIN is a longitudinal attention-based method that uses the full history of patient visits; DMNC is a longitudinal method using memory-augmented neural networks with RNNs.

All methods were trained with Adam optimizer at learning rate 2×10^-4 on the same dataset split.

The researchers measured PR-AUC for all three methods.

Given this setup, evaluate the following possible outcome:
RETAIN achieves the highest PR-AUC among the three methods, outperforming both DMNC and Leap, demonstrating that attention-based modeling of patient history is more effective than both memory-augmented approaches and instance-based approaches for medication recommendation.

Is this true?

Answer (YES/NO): NO